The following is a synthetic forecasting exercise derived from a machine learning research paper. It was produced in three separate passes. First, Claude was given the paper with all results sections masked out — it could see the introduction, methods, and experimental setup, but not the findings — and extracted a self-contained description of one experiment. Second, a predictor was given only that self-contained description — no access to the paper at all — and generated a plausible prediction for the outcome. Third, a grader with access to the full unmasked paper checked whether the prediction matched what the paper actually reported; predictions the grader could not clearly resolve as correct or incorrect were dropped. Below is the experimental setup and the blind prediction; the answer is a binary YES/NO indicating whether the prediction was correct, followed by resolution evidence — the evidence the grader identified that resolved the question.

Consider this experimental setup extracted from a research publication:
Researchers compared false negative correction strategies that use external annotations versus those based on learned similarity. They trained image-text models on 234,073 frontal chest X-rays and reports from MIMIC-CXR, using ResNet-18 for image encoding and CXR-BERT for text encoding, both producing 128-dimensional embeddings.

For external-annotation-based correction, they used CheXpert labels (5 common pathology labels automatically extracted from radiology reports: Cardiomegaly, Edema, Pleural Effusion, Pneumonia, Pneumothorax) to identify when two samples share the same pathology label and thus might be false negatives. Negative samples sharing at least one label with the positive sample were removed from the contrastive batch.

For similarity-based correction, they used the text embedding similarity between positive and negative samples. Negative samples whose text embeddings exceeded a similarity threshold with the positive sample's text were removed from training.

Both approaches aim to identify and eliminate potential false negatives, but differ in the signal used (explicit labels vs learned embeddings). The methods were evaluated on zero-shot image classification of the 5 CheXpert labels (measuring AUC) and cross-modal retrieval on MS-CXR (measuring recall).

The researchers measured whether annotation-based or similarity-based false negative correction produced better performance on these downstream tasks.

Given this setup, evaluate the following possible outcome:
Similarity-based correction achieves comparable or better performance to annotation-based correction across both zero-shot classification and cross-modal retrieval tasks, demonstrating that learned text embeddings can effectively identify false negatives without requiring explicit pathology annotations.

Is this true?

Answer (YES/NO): NO